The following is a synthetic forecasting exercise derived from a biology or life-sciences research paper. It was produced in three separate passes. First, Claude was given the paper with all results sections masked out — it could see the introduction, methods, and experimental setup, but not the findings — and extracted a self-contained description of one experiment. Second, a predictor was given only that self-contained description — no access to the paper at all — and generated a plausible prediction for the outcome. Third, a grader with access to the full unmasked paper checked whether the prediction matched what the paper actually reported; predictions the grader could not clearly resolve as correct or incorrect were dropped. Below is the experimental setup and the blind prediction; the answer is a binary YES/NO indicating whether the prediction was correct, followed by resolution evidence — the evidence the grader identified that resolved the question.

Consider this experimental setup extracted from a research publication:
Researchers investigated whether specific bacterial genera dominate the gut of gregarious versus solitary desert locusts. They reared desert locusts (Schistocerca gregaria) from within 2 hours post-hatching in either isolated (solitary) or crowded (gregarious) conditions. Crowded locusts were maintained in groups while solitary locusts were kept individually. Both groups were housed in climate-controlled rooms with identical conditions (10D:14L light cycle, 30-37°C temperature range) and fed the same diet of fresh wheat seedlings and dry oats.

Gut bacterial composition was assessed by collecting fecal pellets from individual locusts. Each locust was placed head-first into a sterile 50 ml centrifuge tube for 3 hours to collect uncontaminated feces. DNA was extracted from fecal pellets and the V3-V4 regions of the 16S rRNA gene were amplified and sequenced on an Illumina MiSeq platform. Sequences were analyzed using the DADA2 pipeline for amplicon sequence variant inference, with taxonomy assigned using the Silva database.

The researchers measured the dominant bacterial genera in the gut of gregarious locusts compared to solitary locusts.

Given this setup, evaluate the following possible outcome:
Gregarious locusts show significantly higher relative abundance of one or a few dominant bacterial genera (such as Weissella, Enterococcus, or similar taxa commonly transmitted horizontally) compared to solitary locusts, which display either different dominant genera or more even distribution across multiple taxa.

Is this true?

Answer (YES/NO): YES